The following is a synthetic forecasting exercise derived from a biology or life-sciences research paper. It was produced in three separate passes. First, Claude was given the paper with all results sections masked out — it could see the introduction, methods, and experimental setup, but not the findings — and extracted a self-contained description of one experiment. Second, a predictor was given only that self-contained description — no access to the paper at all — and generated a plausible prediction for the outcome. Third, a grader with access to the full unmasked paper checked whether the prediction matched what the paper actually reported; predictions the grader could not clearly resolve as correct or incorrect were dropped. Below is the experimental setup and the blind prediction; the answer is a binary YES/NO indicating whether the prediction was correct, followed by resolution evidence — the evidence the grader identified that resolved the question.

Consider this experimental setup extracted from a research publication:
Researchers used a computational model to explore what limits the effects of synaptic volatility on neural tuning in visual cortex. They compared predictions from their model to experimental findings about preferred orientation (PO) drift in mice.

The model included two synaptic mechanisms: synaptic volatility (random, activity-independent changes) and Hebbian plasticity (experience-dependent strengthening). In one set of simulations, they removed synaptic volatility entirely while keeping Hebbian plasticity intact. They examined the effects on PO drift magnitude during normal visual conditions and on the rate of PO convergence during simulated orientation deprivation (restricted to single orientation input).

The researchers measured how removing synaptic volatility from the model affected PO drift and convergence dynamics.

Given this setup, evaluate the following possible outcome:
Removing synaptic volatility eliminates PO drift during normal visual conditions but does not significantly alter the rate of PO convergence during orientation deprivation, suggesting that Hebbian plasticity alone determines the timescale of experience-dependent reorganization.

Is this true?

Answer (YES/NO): NO